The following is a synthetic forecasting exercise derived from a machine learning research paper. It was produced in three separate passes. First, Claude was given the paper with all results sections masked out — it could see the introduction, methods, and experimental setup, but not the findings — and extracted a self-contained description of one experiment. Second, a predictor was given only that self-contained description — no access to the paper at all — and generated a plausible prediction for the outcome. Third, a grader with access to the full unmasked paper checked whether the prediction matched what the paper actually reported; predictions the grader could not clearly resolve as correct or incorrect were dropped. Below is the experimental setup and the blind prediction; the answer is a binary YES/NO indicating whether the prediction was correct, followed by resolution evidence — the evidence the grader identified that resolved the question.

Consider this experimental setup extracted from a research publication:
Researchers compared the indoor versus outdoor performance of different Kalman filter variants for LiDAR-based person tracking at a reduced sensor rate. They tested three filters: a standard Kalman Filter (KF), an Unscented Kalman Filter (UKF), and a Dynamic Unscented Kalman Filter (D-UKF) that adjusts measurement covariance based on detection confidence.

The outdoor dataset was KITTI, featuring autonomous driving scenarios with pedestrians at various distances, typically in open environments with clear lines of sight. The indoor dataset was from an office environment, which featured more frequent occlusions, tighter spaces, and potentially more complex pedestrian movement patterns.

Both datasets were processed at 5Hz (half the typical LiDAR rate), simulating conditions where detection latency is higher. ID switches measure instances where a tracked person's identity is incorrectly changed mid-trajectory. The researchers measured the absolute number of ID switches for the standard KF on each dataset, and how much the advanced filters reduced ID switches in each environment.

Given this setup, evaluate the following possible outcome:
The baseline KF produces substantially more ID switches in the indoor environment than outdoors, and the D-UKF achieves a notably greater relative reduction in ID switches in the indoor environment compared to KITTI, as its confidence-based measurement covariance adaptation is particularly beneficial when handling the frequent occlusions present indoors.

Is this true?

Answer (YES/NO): NO